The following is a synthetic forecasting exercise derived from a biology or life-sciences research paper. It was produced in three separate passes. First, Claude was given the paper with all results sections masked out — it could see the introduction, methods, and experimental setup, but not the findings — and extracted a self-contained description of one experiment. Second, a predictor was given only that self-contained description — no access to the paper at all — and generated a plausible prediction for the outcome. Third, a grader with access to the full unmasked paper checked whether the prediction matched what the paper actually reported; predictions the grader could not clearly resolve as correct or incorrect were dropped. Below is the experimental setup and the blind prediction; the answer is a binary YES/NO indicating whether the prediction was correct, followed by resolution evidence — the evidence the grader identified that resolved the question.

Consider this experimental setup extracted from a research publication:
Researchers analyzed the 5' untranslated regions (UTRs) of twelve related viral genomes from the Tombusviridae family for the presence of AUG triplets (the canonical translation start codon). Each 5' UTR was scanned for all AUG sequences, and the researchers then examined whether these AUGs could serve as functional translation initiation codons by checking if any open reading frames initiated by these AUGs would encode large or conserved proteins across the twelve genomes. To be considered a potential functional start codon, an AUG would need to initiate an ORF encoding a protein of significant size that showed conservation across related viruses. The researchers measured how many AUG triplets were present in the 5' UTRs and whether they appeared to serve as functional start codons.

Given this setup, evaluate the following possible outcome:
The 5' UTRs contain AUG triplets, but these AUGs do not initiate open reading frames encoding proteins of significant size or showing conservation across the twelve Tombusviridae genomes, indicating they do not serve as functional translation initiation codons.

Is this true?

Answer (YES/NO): YES